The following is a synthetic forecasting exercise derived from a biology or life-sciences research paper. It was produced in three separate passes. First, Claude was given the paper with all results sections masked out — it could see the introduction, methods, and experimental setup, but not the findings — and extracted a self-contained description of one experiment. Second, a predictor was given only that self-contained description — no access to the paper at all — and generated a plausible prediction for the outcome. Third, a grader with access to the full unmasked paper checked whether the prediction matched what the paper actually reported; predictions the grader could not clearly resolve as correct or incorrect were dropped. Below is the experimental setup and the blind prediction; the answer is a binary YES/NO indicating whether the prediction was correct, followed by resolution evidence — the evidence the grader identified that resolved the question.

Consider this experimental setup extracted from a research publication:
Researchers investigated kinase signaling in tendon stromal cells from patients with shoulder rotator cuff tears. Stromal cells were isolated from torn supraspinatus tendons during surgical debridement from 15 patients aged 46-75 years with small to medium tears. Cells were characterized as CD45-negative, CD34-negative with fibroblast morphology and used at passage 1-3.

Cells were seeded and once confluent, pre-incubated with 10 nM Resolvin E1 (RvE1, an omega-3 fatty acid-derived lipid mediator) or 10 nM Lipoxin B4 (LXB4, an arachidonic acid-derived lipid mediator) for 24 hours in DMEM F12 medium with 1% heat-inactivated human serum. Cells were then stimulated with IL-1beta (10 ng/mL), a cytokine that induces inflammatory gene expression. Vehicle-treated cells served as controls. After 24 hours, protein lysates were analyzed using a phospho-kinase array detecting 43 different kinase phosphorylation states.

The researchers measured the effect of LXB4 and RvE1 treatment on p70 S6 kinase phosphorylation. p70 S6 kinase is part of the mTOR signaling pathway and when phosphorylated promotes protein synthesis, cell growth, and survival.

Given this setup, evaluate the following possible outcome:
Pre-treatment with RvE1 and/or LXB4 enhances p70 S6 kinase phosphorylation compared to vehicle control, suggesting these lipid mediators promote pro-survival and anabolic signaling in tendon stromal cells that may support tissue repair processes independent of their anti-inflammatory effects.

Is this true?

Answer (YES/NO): YES